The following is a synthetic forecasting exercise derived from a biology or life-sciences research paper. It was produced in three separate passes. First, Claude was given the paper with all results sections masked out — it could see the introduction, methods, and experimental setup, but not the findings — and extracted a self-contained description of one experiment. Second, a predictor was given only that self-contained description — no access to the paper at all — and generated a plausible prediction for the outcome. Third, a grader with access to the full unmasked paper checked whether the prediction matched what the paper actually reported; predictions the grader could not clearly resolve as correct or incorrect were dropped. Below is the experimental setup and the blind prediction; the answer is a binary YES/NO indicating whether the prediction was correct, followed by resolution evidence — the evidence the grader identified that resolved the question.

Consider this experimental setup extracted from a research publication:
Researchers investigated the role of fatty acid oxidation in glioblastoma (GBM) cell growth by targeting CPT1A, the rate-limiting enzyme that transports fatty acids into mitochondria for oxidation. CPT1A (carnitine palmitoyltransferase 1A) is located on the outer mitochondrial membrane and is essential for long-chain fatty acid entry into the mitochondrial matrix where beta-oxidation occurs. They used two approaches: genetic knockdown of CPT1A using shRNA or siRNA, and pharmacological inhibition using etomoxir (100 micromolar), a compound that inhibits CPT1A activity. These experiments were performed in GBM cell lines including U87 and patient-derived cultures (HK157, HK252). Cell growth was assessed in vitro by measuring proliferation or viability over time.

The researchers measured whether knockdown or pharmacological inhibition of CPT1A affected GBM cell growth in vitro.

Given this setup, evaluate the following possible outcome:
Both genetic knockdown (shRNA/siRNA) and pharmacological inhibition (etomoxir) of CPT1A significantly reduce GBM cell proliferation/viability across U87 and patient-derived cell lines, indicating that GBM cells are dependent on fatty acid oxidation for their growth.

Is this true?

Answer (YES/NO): YES